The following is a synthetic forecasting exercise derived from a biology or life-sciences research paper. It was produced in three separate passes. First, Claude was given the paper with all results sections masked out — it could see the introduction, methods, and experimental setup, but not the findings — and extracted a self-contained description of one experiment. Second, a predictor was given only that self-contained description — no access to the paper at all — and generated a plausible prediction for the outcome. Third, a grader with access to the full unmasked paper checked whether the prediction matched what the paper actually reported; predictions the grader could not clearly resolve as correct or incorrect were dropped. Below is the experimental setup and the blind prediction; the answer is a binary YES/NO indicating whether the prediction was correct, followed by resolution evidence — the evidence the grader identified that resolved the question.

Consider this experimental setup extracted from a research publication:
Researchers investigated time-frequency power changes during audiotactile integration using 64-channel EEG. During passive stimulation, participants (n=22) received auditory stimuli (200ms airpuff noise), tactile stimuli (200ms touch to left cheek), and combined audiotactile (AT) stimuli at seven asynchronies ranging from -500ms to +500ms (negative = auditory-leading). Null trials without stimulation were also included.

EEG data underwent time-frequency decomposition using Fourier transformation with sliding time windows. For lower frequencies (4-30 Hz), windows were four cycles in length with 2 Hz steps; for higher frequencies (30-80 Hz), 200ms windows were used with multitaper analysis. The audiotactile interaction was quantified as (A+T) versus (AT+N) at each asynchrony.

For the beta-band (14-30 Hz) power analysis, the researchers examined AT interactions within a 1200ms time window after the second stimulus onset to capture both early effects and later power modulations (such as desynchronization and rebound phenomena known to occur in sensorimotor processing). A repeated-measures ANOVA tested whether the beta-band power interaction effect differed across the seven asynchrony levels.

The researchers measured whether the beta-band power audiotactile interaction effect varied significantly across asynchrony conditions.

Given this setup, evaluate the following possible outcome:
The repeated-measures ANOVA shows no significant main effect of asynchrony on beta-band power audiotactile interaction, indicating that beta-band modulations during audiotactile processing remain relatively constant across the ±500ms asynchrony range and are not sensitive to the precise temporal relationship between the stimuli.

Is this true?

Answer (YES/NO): NO